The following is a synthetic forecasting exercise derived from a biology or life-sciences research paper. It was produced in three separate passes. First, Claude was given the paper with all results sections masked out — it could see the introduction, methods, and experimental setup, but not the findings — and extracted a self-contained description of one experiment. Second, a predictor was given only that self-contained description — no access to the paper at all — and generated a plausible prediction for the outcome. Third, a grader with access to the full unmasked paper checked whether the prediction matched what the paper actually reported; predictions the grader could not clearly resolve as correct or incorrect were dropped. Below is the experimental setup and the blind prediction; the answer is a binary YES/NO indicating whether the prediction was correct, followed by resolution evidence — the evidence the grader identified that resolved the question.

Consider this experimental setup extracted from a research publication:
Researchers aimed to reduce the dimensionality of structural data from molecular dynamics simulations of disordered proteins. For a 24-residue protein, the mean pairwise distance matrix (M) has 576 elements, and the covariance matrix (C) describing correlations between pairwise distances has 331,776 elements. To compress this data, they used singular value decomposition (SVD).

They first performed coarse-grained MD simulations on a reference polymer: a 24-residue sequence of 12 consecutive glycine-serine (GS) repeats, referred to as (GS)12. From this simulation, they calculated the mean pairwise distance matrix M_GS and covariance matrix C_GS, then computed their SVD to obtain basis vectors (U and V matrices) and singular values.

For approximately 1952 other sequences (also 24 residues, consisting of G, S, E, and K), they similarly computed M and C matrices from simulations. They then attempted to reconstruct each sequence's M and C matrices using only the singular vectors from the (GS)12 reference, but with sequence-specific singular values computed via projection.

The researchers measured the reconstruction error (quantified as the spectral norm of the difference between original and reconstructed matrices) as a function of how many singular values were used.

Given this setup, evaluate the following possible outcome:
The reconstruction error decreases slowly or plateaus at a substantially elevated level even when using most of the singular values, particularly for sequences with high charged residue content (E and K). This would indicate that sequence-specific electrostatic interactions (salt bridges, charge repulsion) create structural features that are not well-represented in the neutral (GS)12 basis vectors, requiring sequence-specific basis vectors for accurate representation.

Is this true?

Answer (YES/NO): NO